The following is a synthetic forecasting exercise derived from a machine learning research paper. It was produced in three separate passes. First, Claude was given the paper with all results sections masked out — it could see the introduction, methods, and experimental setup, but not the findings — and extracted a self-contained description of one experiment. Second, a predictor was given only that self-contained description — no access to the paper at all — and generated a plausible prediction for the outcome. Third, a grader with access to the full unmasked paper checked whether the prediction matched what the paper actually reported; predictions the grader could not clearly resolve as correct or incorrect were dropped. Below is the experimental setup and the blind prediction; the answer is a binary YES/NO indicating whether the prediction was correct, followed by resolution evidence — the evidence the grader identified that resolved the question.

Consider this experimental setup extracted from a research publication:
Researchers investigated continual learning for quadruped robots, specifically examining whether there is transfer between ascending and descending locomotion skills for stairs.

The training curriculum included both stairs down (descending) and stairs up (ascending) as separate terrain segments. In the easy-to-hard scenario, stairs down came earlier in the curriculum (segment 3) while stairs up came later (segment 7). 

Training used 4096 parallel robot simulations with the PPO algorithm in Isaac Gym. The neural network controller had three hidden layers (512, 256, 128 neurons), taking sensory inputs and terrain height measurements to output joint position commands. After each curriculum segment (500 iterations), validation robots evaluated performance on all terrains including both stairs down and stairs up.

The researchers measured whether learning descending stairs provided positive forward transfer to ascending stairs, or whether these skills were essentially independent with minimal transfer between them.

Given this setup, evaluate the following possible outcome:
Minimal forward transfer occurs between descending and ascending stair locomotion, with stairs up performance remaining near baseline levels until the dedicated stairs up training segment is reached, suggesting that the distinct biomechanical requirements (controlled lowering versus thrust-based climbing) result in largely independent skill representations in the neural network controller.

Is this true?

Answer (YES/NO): NO